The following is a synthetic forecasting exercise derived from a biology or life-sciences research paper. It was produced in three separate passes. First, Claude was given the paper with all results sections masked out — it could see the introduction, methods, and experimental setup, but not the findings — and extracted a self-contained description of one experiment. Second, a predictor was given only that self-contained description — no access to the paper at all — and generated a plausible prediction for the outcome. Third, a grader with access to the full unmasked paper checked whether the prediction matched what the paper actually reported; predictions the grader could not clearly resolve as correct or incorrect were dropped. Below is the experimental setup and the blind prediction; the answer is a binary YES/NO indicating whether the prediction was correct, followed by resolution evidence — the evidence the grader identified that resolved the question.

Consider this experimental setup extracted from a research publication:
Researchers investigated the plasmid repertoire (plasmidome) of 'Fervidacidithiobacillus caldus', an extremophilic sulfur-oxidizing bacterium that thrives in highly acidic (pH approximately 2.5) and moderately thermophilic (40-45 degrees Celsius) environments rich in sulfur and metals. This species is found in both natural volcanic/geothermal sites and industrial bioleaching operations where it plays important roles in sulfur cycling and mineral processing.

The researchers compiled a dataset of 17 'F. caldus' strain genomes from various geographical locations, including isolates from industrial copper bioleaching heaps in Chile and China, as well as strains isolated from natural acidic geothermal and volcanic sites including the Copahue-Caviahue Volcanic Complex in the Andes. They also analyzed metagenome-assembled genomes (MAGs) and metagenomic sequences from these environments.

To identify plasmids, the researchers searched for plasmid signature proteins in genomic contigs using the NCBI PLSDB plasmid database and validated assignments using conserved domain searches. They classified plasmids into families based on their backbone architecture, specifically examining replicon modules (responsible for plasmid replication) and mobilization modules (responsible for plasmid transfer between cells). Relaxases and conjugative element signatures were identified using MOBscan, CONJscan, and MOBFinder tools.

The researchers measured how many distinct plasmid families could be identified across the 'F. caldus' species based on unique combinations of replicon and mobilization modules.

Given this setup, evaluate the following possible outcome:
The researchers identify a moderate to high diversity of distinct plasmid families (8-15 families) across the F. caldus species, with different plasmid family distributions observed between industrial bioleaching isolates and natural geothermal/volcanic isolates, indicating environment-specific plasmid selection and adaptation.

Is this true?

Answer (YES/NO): NO